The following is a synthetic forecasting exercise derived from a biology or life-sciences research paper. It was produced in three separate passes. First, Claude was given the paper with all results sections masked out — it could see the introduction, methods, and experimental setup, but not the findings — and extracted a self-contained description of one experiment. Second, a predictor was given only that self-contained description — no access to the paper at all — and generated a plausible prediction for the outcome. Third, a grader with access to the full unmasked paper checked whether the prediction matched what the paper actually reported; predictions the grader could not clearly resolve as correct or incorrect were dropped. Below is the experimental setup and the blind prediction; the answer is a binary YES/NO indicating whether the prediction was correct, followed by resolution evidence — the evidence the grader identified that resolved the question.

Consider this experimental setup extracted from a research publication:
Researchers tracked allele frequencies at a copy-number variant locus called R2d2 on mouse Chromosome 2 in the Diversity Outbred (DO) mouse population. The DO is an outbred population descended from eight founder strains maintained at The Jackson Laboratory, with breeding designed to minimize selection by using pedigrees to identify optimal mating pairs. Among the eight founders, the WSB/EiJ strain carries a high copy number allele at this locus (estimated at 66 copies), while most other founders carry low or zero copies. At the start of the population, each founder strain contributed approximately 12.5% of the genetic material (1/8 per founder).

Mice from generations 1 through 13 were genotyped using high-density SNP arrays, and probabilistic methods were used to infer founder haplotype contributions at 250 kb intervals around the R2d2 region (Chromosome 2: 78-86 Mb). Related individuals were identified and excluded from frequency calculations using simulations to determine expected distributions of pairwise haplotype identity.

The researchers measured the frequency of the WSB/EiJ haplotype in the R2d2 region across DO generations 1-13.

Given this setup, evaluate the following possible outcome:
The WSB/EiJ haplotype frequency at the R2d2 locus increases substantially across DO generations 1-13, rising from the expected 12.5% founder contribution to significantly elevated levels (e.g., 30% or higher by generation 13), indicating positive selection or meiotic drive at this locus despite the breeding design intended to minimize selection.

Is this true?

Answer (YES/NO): YES